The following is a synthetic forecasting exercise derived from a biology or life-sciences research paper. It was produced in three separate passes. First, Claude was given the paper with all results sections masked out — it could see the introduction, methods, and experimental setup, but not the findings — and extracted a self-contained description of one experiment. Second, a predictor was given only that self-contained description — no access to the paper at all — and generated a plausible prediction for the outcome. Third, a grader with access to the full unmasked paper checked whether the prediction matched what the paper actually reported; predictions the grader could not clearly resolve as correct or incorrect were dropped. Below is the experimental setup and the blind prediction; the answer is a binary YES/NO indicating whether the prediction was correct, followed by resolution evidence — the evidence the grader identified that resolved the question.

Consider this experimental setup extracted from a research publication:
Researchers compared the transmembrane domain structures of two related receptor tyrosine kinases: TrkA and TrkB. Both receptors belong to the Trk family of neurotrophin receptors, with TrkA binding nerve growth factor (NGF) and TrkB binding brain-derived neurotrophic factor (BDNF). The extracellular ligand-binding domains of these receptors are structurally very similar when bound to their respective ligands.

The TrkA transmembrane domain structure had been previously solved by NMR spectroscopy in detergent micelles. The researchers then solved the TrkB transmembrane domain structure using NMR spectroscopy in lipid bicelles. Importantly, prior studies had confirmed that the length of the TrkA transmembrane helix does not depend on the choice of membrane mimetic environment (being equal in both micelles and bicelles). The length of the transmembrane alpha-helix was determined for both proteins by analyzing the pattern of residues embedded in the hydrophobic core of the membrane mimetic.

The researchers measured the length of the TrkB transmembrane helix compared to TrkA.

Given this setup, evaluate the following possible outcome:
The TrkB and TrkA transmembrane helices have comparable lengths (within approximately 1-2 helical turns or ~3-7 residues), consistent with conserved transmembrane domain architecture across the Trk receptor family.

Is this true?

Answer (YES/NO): NO